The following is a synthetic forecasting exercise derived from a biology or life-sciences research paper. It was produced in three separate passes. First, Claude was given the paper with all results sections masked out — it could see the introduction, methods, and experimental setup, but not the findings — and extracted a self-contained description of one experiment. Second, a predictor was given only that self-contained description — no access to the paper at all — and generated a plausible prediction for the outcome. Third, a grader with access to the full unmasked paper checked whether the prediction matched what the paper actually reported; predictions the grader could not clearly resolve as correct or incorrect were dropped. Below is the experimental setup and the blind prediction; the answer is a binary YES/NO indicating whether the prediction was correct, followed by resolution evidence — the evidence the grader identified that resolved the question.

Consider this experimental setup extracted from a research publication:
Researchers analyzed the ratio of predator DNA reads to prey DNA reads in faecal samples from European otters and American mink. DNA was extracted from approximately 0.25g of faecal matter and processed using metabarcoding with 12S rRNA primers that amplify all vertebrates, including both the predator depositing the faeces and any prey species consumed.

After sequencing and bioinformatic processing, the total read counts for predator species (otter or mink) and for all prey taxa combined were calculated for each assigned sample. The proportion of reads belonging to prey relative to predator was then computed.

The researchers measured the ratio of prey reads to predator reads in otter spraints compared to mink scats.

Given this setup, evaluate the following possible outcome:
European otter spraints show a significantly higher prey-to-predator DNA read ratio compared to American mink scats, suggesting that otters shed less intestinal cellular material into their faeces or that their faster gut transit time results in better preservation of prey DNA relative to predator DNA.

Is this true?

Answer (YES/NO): NO